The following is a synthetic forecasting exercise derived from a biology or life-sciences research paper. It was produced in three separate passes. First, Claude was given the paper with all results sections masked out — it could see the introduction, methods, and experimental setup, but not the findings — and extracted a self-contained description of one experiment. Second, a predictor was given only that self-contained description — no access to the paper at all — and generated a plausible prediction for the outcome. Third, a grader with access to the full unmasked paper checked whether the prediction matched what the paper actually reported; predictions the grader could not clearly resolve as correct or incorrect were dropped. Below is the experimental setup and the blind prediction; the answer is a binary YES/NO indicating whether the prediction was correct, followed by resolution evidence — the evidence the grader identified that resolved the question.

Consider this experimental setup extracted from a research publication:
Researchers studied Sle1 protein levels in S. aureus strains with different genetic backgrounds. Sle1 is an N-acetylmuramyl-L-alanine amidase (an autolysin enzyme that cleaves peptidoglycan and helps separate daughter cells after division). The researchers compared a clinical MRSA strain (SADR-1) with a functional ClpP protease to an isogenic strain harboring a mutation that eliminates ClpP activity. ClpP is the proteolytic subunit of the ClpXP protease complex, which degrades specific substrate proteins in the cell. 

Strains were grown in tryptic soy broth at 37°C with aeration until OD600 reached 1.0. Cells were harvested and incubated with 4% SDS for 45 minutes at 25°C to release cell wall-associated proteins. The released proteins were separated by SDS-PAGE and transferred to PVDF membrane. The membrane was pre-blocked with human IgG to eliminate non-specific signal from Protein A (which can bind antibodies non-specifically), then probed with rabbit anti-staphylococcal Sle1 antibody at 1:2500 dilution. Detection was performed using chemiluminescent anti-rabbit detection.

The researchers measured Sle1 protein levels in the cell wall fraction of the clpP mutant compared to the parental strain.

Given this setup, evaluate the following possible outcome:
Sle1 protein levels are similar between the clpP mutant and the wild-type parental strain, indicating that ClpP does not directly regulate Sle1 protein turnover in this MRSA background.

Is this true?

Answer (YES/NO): NO